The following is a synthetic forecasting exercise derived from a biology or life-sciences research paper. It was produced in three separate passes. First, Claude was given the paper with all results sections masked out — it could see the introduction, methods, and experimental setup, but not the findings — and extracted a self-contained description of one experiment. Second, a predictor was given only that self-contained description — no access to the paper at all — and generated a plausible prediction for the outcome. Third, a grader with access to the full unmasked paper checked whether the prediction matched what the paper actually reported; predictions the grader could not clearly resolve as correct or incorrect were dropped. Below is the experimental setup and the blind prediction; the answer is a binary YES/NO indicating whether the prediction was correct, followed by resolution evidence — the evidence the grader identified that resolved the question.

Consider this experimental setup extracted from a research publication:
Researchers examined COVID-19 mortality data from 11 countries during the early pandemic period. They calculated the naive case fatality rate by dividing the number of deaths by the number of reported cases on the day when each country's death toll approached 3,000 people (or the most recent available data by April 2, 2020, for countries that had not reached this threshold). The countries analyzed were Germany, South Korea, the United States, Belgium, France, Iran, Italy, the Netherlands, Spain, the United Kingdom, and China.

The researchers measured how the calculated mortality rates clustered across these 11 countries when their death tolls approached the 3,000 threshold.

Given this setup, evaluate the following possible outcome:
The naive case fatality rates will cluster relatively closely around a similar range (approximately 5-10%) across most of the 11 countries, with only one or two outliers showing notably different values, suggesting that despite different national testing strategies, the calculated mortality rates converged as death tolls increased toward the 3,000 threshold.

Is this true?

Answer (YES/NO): NO